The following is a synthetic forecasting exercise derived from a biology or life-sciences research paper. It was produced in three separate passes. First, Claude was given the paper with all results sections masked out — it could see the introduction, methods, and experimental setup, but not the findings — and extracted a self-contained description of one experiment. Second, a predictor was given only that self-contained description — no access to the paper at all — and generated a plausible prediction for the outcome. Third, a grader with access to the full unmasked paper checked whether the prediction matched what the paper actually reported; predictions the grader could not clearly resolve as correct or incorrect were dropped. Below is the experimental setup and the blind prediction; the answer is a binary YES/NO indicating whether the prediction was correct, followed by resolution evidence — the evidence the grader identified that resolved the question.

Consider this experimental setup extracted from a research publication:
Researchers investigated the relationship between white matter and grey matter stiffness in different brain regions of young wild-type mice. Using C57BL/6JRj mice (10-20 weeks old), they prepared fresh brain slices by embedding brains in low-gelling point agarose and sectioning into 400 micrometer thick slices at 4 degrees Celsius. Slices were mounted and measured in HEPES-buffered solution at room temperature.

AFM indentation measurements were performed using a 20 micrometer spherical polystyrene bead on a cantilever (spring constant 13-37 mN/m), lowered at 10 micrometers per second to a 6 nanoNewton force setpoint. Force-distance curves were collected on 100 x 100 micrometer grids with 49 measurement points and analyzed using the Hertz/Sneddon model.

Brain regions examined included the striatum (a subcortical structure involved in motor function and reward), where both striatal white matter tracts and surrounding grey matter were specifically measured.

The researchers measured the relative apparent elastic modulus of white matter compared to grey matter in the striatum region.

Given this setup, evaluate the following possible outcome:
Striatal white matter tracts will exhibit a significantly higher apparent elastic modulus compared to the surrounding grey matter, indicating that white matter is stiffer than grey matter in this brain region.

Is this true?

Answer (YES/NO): NO